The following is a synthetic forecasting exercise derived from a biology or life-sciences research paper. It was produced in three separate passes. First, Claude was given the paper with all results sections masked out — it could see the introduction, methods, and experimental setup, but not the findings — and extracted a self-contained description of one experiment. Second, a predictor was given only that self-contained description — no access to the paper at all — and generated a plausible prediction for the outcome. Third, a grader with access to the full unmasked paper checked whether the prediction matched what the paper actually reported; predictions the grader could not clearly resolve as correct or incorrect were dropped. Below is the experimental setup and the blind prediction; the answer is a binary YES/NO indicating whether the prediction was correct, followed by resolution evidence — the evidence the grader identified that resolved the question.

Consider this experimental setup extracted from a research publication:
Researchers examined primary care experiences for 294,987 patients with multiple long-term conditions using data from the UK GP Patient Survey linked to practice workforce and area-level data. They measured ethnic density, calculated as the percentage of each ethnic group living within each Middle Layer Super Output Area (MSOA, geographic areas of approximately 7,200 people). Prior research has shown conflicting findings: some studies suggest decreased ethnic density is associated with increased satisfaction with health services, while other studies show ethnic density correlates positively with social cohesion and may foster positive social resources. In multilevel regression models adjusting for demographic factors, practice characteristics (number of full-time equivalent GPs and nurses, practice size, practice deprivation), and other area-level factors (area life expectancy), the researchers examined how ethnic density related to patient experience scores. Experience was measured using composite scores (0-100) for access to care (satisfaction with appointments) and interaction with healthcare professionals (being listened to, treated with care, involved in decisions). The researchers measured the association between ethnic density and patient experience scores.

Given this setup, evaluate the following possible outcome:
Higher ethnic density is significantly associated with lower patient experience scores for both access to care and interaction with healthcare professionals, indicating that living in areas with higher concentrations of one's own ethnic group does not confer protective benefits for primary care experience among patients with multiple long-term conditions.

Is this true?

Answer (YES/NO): NO